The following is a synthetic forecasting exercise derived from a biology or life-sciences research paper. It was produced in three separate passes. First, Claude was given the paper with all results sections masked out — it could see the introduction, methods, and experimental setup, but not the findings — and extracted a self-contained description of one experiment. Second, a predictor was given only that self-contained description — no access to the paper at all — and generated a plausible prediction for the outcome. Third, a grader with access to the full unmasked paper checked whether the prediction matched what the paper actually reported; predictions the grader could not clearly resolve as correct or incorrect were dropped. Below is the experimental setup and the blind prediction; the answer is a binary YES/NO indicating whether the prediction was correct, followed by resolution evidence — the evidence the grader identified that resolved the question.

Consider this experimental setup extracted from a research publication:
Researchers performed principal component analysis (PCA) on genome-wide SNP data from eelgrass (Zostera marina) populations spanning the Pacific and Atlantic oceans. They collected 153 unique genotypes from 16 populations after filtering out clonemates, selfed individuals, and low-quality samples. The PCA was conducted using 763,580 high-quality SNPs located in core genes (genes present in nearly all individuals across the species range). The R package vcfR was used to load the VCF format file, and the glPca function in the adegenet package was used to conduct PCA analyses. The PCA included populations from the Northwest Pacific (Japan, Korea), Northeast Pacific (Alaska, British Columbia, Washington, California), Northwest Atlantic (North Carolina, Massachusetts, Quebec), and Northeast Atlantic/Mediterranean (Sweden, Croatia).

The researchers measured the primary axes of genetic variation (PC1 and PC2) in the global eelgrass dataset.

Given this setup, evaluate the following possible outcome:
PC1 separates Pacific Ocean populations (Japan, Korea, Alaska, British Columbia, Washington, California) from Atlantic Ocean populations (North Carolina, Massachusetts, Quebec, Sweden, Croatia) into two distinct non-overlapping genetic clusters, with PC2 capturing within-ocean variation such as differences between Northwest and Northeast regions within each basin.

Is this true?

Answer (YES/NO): NO